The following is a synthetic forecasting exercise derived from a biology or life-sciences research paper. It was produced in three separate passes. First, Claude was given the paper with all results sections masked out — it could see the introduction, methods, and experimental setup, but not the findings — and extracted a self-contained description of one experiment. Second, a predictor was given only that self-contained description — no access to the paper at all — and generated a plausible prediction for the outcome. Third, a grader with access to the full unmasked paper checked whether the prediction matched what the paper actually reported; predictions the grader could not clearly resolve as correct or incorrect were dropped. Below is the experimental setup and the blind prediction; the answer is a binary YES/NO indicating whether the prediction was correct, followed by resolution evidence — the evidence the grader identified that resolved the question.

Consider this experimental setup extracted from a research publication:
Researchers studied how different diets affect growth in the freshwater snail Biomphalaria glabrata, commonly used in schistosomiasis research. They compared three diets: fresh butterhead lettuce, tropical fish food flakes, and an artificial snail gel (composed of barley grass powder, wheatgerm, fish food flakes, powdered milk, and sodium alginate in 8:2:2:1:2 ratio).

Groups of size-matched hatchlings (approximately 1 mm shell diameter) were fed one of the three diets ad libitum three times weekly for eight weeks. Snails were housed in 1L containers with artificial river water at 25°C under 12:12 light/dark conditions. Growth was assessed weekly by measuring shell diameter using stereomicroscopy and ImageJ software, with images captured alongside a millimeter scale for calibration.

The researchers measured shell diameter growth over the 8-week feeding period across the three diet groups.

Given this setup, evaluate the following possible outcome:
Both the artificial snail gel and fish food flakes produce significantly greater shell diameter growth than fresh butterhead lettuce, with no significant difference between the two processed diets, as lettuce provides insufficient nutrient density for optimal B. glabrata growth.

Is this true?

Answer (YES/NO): YES